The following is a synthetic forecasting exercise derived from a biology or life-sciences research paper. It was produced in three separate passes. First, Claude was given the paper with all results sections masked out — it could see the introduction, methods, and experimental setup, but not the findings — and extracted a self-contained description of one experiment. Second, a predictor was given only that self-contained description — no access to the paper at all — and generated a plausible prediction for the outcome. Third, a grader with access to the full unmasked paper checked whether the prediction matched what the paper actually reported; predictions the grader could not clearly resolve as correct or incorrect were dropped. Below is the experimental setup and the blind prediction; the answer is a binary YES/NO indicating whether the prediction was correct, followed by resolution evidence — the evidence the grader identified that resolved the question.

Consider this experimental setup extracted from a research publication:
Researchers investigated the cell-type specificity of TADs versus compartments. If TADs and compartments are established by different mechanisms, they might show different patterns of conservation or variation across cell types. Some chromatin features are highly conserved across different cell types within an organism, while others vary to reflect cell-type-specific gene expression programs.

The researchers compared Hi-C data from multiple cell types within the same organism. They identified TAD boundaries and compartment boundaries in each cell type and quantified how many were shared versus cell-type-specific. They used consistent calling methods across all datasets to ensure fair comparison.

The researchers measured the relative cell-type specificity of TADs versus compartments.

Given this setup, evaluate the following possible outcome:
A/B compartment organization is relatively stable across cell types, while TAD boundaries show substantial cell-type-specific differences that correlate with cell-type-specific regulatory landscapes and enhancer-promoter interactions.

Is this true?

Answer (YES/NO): NO